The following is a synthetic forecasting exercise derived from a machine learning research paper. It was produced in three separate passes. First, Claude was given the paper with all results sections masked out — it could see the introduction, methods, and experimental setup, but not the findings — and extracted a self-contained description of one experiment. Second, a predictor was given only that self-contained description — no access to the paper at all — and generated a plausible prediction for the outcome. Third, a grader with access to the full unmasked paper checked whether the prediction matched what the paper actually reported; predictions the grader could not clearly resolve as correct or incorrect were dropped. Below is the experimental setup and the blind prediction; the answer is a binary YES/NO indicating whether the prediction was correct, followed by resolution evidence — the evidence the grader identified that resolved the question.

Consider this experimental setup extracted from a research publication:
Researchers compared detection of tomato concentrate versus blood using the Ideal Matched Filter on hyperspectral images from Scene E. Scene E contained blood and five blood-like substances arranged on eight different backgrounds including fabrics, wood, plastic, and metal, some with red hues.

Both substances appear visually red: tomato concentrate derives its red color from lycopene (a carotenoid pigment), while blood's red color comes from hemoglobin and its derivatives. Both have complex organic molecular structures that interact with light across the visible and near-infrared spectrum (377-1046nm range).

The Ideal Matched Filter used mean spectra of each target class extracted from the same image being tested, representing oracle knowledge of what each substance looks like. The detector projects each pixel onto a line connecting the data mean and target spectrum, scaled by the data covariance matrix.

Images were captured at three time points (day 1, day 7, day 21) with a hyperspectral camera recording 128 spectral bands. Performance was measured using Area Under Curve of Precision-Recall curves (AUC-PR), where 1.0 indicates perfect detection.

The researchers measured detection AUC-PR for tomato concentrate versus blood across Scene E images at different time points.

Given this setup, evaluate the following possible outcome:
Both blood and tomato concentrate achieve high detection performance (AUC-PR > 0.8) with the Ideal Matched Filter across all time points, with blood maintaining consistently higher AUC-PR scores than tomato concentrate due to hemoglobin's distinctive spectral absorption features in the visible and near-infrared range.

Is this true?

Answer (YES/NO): NO